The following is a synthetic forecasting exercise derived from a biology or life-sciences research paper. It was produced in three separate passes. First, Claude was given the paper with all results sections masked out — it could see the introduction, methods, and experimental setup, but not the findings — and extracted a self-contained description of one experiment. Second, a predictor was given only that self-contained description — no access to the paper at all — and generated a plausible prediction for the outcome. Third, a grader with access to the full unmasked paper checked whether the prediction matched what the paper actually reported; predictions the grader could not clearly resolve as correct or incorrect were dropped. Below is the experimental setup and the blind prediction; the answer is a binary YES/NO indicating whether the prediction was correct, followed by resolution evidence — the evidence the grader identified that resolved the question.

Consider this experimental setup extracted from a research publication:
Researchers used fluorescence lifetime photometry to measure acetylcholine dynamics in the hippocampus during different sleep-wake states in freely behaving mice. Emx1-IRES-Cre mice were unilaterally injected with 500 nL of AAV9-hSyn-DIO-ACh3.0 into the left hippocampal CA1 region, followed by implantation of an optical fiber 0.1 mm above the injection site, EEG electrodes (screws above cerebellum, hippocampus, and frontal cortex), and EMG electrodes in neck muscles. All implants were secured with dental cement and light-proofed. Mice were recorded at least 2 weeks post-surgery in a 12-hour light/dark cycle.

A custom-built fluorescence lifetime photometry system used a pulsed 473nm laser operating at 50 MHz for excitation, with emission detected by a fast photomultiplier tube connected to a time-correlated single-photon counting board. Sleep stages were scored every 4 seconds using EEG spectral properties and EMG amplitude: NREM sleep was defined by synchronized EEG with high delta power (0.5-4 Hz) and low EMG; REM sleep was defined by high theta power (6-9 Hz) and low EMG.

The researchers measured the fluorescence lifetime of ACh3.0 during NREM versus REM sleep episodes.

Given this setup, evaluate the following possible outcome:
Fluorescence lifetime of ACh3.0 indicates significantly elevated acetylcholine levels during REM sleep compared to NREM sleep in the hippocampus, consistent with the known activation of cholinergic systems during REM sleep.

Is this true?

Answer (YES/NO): YES